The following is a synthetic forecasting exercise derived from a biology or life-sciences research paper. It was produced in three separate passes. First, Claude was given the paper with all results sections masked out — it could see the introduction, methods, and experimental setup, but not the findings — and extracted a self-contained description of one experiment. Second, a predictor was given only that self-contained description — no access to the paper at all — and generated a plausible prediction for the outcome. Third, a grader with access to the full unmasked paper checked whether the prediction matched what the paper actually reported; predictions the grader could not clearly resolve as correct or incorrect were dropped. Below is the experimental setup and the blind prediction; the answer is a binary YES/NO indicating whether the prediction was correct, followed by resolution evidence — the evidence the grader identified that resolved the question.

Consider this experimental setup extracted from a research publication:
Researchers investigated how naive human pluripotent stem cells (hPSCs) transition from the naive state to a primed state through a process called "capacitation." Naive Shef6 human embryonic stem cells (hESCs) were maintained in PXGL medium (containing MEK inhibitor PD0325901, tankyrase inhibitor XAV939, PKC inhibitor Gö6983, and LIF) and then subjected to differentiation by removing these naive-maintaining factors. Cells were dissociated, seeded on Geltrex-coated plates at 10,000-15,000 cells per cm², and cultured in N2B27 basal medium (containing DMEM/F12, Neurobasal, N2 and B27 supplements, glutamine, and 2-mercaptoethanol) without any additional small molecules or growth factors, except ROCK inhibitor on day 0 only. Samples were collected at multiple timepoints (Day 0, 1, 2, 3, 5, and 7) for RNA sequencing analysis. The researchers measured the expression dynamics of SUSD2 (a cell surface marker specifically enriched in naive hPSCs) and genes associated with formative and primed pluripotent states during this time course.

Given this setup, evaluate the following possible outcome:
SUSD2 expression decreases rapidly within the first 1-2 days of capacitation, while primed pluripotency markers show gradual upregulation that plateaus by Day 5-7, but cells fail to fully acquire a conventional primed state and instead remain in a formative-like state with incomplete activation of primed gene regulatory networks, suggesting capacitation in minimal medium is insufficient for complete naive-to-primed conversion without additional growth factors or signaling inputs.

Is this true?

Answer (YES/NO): NO